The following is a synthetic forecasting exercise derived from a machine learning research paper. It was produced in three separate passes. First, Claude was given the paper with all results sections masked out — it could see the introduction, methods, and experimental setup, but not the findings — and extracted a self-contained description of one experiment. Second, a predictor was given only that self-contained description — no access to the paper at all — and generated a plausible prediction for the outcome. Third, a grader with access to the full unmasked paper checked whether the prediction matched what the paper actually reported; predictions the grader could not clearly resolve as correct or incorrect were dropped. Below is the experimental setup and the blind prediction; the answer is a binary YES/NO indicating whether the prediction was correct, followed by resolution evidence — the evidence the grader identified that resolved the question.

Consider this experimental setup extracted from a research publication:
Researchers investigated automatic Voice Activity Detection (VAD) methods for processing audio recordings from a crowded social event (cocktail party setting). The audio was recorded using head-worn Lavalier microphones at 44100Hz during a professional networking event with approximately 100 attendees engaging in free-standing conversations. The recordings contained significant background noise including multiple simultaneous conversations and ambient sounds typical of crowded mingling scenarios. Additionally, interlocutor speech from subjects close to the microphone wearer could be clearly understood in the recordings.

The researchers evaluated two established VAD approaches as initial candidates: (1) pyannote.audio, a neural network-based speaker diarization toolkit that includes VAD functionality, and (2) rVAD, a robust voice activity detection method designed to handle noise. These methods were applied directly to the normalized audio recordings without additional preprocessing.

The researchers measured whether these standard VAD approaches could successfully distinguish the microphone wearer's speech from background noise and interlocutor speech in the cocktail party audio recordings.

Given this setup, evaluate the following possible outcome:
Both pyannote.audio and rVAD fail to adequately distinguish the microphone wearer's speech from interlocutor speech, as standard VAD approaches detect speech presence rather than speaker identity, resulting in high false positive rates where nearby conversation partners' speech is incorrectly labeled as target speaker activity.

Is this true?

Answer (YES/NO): NO